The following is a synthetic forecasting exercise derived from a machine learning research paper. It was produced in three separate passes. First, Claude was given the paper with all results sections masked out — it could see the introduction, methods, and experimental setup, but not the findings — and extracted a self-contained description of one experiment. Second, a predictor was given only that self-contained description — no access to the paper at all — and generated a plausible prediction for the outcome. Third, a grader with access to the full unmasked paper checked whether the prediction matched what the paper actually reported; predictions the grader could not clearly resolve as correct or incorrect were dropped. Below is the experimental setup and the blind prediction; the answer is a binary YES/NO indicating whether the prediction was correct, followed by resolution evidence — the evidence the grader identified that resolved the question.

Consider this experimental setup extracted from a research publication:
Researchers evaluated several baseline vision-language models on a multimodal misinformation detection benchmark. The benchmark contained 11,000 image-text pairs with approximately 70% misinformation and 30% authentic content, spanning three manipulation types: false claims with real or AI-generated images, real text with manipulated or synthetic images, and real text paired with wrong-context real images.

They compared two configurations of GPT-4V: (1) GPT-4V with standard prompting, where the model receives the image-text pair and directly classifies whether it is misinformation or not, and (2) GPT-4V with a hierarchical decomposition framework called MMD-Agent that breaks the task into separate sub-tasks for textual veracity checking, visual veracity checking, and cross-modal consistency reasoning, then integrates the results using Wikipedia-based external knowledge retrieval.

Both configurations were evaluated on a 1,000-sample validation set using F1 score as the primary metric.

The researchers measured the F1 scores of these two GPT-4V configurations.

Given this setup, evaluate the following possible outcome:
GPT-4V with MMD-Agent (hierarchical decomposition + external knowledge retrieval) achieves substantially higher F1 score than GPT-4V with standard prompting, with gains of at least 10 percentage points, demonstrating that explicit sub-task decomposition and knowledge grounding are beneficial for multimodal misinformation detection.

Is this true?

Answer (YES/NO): NO